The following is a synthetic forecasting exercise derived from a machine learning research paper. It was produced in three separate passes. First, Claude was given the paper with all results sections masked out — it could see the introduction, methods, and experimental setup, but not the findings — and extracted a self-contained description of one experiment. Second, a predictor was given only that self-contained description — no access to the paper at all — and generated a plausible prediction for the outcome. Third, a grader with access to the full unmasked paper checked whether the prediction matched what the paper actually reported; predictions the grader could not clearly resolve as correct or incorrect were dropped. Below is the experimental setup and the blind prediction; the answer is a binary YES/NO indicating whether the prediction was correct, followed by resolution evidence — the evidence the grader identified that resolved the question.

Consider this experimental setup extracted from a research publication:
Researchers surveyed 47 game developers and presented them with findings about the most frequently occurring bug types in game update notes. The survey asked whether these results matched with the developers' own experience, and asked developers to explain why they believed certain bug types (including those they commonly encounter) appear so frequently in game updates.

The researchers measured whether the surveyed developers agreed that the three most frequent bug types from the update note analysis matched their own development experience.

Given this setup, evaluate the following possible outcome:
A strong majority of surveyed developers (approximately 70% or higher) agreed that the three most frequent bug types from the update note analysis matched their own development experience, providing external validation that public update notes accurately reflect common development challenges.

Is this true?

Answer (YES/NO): NO